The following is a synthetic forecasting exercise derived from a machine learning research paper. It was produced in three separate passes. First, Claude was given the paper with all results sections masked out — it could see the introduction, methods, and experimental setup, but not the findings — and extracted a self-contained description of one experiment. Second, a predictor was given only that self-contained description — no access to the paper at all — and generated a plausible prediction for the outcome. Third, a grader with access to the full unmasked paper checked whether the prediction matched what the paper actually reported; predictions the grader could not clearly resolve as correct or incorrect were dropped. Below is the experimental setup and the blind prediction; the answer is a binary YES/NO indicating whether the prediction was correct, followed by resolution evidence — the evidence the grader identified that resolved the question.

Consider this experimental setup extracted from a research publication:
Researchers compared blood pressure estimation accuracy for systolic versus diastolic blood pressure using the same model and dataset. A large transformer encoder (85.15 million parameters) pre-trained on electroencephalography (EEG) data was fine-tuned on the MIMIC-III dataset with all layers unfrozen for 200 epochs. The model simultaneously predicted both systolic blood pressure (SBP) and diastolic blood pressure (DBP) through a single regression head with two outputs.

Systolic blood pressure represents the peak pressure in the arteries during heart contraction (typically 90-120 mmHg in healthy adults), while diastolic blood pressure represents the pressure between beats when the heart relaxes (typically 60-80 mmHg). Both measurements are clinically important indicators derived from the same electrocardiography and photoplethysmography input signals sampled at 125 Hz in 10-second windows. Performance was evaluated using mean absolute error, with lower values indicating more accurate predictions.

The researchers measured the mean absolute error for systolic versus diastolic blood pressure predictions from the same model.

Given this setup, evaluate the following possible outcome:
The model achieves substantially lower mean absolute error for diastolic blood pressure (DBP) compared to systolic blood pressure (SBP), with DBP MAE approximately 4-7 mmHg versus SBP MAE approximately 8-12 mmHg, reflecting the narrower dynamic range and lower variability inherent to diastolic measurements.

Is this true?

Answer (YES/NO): NO